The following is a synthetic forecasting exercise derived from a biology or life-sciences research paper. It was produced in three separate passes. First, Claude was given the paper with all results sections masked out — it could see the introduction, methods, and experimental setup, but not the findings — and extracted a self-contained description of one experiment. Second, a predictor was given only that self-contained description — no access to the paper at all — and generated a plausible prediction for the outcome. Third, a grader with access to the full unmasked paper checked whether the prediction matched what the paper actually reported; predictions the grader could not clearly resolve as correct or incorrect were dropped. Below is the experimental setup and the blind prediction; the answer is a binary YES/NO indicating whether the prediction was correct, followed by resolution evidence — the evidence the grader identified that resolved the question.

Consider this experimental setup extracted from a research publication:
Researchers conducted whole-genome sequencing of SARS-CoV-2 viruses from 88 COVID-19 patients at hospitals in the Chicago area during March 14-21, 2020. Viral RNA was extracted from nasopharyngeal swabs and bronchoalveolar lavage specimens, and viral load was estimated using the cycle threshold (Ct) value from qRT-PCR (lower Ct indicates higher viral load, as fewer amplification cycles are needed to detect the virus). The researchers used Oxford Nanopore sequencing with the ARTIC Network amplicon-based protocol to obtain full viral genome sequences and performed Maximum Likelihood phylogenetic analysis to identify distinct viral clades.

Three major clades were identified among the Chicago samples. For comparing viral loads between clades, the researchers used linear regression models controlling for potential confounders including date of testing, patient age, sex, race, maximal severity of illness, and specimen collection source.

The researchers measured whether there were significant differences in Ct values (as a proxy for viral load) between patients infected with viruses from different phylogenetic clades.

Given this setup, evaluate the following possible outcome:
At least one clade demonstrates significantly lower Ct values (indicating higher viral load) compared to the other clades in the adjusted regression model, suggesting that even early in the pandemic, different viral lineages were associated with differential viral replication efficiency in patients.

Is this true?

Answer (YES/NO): YES